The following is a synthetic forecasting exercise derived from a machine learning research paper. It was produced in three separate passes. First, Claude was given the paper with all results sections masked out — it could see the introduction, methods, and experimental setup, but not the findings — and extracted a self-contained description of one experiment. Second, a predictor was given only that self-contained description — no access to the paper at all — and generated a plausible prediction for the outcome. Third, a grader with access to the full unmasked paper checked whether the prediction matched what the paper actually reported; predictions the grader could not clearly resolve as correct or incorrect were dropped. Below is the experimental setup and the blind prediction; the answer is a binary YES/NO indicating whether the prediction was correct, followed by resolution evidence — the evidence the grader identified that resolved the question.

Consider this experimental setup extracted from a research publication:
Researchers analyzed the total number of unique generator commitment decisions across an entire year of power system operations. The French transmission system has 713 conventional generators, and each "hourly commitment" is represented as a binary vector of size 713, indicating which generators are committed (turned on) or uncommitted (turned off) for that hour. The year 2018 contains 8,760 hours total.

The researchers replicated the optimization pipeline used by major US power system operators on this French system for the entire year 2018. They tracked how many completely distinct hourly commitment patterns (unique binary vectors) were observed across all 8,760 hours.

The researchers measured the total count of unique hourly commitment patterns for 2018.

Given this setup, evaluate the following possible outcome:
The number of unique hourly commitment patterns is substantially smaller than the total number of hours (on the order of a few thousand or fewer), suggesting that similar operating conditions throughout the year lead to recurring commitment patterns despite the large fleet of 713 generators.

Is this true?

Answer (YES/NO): YES